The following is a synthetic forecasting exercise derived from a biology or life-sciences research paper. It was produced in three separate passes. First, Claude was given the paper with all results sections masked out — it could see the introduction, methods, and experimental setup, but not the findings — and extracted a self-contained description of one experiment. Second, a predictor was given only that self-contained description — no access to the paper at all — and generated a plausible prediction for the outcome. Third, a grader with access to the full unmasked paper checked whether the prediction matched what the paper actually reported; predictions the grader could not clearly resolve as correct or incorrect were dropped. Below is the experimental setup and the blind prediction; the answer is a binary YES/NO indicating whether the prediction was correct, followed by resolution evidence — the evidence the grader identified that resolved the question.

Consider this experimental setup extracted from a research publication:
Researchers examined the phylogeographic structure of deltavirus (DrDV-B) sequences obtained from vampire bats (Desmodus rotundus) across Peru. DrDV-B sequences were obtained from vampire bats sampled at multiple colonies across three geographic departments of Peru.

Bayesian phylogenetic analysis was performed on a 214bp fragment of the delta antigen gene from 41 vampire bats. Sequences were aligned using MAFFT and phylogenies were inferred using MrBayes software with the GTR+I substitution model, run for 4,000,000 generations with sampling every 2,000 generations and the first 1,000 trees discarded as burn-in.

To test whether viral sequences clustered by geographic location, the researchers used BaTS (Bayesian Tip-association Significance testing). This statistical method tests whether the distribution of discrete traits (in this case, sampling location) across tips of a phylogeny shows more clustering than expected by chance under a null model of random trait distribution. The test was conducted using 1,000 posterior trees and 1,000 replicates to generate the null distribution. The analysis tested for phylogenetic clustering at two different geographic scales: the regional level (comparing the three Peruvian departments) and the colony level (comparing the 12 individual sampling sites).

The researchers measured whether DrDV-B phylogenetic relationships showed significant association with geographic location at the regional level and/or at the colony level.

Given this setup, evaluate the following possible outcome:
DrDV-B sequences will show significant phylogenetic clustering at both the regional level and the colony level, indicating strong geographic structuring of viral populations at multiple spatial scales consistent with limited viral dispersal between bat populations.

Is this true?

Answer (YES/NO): YES